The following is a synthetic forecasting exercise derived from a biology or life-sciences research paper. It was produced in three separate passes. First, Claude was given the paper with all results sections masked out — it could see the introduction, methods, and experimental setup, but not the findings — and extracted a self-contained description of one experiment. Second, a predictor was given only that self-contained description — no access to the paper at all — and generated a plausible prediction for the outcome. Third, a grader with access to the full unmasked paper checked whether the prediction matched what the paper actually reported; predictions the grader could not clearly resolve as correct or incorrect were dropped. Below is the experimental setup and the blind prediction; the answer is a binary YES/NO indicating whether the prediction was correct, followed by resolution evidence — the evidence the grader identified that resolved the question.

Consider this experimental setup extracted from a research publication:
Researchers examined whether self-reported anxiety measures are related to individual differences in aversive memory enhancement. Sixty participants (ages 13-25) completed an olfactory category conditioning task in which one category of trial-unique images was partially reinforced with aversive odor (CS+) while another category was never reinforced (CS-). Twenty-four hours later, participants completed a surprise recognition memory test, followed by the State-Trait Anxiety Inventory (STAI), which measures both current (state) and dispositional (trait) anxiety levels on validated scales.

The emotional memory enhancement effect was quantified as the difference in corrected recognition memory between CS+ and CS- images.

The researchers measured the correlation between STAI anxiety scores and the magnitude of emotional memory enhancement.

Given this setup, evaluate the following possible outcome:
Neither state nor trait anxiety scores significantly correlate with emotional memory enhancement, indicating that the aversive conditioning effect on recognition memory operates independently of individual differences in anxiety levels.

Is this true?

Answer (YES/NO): NO